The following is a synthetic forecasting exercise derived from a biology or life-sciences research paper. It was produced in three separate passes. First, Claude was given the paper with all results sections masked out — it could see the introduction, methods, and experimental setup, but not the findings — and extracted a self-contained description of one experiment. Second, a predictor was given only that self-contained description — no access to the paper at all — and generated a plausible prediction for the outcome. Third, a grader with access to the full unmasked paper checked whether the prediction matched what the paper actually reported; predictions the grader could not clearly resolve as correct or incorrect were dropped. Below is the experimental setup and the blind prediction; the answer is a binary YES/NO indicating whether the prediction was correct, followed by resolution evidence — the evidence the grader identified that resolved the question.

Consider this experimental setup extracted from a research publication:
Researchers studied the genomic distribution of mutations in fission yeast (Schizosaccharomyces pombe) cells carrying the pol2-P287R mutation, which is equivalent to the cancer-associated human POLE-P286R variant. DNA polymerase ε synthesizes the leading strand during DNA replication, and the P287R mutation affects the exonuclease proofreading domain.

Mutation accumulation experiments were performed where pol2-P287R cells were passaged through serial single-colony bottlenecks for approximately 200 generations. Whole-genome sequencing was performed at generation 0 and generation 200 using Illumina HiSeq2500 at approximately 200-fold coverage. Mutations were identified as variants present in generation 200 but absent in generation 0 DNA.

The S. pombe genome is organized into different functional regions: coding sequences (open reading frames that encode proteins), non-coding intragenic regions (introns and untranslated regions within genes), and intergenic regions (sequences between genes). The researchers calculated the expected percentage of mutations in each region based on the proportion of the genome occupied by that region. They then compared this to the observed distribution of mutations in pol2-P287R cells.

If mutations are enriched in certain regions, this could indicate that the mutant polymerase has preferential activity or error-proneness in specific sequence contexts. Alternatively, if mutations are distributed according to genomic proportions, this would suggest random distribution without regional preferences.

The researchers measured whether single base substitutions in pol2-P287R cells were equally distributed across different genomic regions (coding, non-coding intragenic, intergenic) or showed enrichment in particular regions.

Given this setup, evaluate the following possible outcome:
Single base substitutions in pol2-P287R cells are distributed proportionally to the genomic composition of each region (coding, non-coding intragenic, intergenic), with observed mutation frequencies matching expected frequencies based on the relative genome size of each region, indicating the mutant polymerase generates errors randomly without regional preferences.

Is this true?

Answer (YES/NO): YES